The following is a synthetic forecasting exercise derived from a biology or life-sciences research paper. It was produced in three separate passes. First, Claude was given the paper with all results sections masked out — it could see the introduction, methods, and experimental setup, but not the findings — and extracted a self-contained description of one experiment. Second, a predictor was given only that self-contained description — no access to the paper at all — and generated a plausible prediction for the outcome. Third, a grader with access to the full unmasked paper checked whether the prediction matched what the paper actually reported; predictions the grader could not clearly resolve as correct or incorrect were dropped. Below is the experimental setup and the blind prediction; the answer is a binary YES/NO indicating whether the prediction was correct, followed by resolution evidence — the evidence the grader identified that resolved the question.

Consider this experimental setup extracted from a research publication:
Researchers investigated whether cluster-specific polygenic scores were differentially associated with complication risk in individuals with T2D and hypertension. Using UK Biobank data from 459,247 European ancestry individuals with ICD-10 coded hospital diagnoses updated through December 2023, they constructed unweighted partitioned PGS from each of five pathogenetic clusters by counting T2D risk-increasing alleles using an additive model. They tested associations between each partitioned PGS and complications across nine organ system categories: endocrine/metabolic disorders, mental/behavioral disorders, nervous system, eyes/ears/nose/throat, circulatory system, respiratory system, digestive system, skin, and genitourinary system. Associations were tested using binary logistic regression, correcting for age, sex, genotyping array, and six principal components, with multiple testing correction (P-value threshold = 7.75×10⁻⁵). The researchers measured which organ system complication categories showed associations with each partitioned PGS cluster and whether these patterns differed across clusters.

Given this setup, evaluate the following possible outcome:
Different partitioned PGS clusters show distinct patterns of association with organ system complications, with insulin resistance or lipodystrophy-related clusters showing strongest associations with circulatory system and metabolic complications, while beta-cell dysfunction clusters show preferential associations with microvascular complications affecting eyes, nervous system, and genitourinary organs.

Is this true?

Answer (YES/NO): NO